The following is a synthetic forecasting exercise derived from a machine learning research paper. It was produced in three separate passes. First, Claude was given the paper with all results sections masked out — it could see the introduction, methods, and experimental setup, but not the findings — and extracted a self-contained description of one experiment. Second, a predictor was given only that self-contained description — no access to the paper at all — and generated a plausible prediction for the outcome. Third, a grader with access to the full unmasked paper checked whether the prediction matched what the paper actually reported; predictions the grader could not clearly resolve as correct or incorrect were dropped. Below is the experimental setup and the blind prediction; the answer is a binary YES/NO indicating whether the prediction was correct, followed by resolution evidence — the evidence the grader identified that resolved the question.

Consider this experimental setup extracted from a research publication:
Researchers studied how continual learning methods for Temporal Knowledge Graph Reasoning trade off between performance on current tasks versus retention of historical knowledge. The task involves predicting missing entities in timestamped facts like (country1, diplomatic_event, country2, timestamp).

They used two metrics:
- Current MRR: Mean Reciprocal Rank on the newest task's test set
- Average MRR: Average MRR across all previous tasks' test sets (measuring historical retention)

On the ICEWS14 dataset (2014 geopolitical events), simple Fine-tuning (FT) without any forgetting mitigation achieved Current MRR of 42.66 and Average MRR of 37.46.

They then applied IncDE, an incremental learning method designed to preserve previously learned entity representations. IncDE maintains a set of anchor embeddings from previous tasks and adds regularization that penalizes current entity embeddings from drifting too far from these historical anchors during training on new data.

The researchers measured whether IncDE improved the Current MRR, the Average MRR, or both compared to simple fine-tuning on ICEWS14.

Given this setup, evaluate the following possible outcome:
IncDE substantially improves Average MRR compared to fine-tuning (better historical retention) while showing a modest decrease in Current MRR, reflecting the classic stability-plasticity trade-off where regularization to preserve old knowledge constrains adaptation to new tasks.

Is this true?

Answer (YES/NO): NO